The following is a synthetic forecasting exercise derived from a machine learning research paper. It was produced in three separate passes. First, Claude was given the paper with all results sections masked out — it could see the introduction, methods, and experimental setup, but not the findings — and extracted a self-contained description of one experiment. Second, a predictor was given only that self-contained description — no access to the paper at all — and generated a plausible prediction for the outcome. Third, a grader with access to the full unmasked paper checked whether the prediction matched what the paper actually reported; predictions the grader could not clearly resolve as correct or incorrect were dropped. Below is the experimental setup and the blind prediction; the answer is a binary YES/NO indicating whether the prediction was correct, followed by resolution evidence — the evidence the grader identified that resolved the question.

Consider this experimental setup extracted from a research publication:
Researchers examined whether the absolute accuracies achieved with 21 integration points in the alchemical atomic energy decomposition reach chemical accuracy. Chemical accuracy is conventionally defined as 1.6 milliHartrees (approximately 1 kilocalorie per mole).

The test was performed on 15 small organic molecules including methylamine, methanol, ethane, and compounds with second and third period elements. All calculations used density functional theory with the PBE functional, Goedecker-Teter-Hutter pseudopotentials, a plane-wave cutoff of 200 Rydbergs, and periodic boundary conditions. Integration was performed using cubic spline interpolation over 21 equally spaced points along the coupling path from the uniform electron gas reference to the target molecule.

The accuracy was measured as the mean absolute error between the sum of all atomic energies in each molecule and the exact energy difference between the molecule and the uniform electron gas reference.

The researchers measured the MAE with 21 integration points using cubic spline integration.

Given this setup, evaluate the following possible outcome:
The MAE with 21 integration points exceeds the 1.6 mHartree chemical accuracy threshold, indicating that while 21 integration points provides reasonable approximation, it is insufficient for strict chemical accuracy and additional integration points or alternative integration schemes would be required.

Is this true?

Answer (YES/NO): YES